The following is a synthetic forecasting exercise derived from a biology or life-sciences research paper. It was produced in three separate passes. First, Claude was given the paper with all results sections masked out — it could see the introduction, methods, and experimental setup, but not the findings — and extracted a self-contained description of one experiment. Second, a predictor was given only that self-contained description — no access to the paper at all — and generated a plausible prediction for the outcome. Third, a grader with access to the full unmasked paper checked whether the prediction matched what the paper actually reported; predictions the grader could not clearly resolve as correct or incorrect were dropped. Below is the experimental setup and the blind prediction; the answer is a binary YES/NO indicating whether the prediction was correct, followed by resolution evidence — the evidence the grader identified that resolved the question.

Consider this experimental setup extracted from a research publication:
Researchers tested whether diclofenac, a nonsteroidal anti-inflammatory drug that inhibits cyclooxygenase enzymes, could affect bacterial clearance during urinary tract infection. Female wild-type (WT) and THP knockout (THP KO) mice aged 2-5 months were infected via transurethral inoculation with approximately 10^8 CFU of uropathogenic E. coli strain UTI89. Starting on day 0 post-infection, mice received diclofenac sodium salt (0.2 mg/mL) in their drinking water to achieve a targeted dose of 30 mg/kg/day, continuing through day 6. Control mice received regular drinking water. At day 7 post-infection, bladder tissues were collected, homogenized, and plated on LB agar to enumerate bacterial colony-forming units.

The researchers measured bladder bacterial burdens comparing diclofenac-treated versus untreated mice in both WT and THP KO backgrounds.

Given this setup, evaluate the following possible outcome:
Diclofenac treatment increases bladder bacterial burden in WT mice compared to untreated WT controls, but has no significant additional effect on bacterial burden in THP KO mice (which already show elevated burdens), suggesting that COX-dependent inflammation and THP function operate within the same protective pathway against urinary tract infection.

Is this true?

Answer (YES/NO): NO